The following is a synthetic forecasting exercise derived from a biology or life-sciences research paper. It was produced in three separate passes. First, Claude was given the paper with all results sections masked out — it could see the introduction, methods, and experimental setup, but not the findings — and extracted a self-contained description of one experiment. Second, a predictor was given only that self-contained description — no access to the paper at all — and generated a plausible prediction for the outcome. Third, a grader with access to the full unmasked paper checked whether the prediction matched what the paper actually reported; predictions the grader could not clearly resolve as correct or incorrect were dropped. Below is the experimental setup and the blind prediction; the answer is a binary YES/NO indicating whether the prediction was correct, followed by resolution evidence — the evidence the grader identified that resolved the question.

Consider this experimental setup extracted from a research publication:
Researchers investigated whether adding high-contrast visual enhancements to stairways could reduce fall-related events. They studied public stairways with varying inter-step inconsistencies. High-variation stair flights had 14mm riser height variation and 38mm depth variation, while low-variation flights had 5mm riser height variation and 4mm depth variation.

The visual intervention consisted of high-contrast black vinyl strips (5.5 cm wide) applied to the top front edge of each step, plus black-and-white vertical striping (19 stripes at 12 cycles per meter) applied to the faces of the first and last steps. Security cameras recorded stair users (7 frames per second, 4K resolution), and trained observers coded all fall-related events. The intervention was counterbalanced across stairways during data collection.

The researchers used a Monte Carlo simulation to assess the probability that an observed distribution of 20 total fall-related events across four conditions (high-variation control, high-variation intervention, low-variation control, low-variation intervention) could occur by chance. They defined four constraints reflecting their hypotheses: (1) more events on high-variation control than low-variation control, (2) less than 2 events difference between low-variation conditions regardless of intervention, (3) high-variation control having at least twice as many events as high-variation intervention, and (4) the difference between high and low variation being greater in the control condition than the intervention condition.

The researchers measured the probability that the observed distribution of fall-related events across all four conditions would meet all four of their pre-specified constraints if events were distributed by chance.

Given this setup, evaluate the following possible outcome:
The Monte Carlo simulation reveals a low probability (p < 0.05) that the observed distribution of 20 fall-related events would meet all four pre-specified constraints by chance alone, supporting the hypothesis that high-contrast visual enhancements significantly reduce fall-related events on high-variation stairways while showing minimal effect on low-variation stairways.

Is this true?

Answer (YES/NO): YES